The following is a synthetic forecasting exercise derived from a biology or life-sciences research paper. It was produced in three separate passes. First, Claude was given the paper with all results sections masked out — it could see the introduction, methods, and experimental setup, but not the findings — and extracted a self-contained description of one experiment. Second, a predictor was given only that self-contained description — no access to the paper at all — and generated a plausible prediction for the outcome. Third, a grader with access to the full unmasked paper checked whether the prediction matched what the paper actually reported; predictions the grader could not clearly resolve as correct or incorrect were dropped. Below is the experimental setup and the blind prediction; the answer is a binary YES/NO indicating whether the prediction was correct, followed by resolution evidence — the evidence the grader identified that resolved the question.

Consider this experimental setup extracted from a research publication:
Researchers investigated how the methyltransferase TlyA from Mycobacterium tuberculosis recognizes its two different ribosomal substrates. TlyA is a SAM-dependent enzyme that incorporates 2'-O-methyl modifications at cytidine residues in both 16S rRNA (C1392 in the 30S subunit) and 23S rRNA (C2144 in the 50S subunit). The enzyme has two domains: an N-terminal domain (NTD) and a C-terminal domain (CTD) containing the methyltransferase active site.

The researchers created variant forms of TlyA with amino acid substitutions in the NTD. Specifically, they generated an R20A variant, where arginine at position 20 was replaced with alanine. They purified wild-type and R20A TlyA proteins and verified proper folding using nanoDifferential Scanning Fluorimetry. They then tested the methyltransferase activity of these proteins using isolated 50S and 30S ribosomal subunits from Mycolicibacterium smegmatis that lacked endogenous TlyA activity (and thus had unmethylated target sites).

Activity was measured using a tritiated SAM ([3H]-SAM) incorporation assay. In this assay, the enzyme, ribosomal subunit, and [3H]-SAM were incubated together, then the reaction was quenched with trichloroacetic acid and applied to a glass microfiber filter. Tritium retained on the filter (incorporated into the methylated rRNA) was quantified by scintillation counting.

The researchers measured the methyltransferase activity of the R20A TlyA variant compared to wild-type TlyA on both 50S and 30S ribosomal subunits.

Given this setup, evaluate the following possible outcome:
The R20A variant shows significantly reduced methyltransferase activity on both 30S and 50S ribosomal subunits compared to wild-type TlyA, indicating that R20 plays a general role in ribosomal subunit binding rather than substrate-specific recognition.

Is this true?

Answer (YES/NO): NO